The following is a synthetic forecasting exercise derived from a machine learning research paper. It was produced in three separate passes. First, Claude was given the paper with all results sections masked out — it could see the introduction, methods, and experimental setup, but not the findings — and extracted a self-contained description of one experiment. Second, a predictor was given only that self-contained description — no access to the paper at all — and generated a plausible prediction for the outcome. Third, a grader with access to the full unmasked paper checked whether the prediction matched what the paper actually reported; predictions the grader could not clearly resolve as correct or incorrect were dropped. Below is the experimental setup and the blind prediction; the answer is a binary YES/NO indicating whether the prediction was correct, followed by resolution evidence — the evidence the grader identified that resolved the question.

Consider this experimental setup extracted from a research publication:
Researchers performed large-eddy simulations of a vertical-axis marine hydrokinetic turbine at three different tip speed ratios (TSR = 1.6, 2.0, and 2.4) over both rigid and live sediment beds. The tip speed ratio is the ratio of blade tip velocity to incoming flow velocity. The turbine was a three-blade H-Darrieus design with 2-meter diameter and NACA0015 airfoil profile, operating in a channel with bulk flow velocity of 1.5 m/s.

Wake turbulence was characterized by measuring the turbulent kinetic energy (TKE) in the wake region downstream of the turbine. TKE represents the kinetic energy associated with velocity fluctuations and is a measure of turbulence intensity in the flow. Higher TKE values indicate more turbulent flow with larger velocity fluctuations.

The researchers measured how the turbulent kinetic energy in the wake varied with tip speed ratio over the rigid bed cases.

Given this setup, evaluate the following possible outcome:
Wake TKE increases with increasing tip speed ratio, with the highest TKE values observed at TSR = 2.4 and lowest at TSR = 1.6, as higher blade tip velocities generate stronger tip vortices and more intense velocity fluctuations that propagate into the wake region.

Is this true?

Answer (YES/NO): YES